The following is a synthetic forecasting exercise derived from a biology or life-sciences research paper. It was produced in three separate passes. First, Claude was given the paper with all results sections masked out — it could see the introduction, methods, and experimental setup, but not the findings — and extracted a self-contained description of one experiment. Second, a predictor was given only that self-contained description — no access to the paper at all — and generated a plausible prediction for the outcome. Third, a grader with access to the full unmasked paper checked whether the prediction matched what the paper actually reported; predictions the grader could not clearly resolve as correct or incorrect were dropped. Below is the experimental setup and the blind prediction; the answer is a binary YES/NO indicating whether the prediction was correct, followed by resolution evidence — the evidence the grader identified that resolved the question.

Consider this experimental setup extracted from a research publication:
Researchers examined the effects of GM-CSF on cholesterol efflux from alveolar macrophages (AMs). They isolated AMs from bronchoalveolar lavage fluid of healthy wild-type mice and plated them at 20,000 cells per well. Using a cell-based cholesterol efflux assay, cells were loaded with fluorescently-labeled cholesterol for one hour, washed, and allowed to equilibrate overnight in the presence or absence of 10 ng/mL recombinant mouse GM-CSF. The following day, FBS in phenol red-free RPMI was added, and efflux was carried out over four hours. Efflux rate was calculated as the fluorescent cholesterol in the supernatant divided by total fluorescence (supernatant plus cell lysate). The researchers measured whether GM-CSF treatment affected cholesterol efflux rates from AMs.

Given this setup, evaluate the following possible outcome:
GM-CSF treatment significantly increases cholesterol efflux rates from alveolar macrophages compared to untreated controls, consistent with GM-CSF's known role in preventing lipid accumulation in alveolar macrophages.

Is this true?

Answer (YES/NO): YES